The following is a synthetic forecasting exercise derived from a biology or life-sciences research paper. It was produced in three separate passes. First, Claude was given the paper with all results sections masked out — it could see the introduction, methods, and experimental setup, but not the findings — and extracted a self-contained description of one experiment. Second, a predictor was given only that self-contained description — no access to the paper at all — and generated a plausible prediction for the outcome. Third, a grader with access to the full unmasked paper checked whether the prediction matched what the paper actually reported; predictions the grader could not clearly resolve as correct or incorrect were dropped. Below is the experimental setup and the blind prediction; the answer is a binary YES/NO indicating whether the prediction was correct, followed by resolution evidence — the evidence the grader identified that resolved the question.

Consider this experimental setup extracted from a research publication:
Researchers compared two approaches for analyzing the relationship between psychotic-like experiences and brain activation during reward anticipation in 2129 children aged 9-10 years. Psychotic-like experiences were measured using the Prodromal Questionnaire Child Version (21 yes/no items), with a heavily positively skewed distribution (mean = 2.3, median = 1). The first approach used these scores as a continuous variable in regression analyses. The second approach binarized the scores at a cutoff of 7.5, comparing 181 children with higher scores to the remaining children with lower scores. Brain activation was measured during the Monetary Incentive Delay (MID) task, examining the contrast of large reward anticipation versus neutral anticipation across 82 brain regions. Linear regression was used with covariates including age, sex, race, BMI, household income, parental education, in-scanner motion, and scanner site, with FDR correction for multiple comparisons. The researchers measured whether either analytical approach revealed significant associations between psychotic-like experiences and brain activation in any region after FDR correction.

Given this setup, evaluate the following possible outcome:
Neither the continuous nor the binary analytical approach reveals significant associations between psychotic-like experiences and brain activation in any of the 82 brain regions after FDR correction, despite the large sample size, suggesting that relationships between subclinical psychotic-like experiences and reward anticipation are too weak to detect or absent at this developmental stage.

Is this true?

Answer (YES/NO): NO